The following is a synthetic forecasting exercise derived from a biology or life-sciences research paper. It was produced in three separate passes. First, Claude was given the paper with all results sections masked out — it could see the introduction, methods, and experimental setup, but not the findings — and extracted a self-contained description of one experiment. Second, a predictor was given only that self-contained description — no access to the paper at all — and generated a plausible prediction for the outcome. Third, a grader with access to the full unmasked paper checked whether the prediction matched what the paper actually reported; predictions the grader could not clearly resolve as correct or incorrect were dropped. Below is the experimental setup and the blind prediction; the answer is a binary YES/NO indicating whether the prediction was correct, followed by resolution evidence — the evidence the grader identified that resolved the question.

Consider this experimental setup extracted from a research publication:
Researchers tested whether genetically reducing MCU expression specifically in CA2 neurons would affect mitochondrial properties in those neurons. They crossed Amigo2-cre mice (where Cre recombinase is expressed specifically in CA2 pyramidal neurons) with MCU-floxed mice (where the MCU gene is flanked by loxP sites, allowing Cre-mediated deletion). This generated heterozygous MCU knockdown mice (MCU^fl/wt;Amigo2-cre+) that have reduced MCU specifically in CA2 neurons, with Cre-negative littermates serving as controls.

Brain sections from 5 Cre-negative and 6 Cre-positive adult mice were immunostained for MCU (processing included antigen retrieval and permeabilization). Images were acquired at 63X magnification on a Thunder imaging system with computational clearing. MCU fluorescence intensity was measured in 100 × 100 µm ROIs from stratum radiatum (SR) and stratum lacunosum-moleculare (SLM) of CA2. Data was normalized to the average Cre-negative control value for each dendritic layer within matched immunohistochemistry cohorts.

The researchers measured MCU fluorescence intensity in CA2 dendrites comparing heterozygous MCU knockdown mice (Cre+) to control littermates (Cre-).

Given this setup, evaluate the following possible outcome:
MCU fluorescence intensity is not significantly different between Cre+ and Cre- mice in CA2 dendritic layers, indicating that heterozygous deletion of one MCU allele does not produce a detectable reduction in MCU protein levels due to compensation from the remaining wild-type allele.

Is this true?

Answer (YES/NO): NO